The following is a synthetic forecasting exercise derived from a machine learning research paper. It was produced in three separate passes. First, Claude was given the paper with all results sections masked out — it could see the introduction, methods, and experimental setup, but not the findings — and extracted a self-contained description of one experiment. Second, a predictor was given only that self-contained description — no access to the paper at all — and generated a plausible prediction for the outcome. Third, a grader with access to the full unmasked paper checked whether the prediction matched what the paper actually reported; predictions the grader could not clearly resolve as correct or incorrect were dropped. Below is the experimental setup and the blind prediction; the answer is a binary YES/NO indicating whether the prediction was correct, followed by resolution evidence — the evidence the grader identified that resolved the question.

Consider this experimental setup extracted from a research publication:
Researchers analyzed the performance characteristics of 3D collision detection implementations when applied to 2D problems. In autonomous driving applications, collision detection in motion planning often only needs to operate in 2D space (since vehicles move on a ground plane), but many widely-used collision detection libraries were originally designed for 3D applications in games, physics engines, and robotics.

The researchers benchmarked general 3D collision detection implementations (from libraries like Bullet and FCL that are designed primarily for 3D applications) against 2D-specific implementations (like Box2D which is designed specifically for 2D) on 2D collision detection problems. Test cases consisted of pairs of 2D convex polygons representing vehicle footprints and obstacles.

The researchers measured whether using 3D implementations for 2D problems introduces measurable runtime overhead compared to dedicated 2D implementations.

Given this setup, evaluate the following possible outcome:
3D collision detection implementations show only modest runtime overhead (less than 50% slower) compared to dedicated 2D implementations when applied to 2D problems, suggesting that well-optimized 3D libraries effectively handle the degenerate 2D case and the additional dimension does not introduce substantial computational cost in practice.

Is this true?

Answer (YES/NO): NO